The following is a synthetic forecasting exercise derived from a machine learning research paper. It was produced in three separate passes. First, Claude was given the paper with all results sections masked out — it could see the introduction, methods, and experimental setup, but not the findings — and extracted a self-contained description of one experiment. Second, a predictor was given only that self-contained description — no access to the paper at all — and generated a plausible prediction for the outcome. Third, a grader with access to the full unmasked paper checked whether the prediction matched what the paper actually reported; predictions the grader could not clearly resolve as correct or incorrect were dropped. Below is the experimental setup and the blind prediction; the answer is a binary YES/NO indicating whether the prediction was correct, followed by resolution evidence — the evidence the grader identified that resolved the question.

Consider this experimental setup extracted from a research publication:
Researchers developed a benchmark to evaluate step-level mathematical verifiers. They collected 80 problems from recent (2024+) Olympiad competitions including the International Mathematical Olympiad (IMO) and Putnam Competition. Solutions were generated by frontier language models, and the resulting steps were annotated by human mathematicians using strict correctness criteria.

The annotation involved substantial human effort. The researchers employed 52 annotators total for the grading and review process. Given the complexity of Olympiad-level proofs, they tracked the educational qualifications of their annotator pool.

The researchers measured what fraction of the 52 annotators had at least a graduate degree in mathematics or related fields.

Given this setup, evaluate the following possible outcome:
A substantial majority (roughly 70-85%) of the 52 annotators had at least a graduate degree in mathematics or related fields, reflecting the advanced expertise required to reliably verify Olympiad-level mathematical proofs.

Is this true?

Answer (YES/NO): NO